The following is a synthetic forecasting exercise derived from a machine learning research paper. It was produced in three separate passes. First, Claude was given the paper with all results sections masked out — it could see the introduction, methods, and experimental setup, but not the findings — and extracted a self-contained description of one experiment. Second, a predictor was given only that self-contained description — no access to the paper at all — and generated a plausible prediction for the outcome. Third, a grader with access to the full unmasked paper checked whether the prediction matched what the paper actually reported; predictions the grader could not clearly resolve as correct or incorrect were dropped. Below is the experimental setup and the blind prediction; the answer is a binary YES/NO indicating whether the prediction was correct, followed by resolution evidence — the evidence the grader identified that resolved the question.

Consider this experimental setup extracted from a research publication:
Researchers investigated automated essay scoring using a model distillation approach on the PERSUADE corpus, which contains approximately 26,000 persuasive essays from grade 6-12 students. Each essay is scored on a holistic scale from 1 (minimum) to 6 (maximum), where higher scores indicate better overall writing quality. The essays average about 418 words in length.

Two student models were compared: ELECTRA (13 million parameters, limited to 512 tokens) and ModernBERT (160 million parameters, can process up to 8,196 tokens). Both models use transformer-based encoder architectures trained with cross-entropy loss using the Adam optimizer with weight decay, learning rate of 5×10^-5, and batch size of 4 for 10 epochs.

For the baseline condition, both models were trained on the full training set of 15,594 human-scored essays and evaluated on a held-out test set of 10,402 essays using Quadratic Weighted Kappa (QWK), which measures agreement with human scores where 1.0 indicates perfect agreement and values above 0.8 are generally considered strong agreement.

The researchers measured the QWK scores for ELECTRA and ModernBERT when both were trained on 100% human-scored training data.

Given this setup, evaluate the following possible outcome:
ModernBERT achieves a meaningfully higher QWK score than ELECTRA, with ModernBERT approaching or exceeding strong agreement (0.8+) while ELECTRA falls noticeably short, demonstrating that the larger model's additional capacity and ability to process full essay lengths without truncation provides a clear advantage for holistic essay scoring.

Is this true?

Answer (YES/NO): NO